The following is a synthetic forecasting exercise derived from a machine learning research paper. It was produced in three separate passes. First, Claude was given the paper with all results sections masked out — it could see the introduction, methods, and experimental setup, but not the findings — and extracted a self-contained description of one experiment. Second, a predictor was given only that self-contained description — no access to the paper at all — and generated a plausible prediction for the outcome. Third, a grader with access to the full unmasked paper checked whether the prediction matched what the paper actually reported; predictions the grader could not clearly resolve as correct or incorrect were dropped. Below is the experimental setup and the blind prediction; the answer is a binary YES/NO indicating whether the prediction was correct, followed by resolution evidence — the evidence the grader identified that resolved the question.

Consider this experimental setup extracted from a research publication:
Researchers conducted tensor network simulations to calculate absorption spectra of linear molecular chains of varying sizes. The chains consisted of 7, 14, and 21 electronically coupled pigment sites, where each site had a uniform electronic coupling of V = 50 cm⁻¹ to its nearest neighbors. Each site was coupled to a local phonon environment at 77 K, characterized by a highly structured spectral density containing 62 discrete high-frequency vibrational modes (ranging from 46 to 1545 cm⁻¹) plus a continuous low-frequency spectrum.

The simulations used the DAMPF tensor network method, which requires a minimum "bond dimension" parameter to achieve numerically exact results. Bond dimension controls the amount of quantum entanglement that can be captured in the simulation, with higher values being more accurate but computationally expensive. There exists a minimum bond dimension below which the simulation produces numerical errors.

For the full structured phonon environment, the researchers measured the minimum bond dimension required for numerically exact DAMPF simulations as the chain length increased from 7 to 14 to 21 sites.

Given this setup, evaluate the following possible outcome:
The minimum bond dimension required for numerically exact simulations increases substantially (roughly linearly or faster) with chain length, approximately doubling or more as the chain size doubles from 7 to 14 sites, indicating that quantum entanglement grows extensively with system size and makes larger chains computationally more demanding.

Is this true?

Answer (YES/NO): NO